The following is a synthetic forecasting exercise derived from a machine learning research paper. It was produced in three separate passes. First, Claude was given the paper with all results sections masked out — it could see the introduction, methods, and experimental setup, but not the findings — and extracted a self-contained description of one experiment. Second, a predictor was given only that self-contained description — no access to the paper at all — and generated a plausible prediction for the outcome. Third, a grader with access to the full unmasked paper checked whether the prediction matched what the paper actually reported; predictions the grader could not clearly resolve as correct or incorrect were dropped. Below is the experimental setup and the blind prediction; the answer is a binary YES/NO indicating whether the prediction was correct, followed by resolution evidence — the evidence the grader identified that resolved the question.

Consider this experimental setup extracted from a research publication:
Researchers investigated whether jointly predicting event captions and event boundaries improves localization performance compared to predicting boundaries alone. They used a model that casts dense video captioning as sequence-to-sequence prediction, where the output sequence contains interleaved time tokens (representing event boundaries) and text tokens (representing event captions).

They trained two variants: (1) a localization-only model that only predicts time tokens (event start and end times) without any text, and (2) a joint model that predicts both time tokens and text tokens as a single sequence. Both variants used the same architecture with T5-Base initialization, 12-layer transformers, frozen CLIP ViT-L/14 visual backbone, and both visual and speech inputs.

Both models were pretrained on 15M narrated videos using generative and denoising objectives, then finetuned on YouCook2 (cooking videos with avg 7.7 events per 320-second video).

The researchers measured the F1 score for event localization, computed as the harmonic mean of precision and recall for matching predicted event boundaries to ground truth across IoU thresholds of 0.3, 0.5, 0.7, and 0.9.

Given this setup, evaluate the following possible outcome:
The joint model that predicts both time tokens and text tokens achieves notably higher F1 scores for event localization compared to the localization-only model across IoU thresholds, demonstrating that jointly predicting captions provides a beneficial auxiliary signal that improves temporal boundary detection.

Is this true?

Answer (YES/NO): YES